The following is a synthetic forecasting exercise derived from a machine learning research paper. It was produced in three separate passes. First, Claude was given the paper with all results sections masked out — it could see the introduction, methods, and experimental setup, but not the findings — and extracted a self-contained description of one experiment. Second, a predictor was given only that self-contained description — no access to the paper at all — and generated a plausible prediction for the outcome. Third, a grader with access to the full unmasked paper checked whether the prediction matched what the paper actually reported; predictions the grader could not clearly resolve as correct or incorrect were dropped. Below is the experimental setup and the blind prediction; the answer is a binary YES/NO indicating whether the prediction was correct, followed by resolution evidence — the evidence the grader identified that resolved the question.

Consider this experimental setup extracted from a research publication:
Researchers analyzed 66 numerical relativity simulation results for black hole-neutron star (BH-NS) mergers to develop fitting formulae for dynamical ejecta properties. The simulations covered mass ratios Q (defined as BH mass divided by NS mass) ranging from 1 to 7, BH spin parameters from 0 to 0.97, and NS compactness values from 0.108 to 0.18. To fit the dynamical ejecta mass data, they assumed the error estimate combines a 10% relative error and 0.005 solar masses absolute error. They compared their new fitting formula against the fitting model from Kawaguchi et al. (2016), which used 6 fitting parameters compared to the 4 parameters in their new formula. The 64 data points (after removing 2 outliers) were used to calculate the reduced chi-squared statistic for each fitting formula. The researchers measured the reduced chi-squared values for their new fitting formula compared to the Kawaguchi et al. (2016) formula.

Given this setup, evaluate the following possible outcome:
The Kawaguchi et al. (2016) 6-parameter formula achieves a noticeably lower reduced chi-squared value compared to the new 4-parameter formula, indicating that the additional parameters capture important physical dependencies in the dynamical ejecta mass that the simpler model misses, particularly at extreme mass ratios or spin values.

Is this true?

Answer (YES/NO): NO